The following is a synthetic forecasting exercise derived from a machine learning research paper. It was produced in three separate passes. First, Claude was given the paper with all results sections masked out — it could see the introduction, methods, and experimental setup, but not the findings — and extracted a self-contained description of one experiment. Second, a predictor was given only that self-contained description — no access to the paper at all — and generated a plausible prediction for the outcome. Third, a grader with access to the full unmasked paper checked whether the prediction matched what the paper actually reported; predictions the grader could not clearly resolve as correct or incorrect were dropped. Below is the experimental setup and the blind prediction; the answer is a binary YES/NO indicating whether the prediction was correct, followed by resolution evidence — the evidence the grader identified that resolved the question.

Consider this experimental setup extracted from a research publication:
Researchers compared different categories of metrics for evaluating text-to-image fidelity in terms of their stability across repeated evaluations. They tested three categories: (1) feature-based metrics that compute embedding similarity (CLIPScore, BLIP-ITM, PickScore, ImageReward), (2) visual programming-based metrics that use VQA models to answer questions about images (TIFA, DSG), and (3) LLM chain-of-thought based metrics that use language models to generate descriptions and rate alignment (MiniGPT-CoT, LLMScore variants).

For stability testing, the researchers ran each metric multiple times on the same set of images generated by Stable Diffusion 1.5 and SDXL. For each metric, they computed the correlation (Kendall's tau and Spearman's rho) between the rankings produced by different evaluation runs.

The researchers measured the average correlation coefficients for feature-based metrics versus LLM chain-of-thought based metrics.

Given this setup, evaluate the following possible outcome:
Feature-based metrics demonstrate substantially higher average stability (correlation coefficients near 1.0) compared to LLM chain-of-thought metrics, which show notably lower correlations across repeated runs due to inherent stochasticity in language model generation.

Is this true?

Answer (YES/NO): YES